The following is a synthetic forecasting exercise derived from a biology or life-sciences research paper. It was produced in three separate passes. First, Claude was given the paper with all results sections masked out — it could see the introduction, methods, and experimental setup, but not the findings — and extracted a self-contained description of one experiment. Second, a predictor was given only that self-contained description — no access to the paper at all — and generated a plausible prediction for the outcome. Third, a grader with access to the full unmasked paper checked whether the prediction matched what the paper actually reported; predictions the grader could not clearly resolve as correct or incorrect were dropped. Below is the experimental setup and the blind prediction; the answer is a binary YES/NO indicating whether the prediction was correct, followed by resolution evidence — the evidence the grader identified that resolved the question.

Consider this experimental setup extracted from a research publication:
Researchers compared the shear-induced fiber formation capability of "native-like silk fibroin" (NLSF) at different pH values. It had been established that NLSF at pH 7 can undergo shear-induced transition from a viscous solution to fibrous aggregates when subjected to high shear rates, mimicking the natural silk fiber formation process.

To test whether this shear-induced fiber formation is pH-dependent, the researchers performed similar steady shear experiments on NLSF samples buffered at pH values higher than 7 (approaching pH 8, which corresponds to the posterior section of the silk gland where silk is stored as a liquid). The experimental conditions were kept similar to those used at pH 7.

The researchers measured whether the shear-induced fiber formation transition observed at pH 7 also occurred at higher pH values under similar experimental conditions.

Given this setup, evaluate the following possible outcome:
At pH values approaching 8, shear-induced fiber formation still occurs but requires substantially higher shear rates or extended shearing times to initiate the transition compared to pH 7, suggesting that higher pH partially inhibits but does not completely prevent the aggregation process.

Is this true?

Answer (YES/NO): NO